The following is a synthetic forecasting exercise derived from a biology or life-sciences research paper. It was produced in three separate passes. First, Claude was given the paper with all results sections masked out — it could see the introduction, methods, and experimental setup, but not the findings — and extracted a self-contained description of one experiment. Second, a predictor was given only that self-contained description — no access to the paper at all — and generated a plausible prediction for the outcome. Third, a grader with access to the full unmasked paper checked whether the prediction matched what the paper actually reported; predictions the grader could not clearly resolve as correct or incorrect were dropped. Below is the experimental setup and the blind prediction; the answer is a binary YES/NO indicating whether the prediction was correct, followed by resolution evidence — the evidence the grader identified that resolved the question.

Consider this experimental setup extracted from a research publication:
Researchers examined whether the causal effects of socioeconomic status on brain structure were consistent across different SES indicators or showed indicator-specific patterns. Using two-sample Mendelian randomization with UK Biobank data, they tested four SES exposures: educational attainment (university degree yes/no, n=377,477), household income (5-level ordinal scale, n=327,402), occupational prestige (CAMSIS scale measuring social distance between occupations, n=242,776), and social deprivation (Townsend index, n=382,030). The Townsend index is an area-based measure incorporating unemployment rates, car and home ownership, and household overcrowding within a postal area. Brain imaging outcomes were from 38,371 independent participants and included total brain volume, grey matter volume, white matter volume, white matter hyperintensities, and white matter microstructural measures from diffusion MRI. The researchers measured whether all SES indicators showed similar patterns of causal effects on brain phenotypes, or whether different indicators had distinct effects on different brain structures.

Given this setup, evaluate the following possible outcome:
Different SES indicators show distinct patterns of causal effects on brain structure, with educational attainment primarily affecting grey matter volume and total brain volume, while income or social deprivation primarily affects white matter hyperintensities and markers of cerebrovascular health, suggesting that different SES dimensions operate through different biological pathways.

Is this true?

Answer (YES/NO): NO